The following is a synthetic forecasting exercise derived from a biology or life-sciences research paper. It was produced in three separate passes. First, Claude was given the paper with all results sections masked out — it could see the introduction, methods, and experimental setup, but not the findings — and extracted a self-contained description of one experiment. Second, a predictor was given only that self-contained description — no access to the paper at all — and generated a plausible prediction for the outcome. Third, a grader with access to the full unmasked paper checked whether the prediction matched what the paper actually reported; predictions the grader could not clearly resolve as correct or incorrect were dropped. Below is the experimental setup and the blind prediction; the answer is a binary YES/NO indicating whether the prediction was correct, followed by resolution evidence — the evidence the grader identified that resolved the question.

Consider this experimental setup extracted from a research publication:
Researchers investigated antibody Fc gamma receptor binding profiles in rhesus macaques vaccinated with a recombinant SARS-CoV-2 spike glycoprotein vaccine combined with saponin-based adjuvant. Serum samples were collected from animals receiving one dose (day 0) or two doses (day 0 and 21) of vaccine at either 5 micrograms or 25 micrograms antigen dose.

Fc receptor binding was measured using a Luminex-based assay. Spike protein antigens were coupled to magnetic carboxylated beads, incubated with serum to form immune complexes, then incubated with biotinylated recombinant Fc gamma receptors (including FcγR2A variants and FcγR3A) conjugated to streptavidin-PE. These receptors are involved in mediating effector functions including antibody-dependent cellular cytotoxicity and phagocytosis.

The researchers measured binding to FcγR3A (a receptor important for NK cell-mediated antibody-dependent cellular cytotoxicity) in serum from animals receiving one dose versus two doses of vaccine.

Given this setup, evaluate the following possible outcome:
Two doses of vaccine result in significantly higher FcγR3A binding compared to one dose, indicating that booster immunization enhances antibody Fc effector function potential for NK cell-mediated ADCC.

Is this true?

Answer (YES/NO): YES